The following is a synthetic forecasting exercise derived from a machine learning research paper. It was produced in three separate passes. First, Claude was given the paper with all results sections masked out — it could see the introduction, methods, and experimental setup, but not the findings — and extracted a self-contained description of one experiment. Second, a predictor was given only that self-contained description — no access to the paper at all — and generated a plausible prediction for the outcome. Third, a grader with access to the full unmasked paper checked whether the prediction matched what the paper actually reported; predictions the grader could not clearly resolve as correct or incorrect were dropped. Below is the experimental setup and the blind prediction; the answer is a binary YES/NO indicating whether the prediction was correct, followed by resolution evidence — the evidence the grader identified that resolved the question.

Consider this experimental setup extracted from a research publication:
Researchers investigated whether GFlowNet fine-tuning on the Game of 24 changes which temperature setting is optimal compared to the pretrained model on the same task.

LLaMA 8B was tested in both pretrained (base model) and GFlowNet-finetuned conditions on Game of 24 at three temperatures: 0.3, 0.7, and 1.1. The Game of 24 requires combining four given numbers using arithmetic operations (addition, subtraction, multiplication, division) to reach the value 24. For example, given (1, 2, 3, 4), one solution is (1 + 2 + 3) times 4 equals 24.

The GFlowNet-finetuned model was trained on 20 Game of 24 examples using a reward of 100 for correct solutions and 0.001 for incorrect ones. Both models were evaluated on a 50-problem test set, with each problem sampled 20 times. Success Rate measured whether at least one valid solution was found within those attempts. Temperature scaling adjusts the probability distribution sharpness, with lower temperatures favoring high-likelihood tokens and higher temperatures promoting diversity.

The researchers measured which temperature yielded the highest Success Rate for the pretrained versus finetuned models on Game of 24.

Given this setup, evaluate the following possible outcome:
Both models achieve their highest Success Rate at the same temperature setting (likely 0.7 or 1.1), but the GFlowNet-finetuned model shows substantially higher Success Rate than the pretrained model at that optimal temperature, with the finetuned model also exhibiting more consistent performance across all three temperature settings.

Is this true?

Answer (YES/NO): NO